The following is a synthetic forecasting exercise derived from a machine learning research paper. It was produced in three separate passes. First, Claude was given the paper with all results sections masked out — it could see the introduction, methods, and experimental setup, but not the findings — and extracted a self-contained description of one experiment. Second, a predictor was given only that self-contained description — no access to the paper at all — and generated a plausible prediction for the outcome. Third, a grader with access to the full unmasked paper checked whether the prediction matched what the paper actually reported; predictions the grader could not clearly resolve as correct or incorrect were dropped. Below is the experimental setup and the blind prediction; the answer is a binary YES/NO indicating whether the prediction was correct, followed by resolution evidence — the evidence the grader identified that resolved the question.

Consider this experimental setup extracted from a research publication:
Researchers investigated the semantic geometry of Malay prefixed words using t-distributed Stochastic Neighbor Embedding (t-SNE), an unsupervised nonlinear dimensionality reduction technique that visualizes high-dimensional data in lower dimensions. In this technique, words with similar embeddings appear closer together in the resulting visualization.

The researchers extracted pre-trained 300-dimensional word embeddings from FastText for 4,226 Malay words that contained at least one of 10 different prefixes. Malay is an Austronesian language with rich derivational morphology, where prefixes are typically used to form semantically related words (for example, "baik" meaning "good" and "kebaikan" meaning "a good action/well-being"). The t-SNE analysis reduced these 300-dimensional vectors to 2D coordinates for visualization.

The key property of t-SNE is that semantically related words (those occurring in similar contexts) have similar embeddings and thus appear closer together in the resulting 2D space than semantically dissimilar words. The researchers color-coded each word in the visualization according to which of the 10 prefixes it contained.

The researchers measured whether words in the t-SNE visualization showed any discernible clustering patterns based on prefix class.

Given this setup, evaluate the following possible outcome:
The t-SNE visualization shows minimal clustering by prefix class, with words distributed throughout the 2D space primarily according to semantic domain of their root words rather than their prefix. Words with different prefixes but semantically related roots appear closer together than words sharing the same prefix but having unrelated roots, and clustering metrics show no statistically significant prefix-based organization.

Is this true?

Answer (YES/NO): NO